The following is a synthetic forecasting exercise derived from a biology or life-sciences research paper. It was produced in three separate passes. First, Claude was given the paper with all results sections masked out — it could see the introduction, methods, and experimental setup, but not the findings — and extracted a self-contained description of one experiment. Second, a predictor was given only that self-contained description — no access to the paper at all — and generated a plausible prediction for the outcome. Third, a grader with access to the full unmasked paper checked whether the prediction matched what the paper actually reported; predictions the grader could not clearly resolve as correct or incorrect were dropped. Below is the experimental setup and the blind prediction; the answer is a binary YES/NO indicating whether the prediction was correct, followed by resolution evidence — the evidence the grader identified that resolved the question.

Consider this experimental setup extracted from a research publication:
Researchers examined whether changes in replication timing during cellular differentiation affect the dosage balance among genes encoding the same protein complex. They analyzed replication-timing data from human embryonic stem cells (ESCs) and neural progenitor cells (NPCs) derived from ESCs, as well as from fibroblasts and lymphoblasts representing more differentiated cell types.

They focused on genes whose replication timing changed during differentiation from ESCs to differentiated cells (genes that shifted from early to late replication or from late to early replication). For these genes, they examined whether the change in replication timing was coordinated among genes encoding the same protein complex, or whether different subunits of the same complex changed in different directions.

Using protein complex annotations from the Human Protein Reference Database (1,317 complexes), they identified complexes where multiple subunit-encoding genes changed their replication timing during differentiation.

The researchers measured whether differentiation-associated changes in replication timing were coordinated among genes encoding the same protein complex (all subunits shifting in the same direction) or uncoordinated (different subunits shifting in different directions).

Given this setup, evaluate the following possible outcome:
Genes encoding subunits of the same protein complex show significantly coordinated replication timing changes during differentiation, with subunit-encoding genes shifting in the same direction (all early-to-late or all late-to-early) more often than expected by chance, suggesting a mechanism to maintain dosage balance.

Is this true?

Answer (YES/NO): NO